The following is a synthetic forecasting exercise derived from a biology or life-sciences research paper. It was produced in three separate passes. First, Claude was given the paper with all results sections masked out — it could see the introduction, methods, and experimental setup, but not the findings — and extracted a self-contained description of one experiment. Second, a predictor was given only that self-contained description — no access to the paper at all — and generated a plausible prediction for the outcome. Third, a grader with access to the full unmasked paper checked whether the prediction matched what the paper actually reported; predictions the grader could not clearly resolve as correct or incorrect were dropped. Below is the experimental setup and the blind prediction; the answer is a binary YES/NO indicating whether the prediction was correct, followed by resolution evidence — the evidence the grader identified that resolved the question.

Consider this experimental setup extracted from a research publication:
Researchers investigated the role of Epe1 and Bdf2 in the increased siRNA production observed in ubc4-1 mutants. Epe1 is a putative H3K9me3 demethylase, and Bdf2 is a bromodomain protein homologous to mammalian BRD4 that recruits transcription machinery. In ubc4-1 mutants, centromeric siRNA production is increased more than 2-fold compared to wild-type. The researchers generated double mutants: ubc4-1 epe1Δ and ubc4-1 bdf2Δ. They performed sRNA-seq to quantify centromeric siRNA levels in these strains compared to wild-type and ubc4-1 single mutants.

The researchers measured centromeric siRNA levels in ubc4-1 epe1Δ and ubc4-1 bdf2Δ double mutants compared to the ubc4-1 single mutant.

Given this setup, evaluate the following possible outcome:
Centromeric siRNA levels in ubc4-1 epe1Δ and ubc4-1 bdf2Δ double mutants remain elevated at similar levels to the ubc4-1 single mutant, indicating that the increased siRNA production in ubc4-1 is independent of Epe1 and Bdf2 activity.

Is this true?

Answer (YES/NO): NO